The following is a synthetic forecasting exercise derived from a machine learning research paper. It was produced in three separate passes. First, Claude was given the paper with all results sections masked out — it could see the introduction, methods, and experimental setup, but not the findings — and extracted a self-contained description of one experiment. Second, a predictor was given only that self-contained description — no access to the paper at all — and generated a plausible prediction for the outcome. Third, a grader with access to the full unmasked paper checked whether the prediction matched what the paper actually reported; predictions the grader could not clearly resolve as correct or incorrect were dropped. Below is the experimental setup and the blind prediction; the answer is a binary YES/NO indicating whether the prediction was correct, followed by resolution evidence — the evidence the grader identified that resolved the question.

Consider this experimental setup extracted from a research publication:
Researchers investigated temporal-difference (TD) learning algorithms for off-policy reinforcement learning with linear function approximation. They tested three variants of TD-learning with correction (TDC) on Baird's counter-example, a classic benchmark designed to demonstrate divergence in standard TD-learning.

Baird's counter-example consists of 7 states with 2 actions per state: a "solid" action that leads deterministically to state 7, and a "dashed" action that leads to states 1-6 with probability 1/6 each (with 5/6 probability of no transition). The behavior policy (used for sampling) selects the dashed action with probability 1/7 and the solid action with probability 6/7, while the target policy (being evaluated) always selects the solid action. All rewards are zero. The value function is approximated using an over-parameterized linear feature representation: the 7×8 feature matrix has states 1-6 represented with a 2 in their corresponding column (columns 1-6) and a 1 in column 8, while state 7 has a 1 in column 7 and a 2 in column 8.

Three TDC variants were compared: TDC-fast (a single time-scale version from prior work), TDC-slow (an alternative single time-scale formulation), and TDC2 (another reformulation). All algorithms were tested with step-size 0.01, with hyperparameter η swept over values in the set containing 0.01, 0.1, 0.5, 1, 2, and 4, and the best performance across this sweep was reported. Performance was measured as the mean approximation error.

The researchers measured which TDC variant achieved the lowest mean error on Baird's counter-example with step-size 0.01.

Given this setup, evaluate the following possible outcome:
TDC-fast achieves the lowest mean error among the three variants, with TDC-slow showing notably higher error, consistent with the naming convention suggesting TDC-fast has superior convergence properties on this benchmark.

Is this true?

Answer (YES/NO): YES